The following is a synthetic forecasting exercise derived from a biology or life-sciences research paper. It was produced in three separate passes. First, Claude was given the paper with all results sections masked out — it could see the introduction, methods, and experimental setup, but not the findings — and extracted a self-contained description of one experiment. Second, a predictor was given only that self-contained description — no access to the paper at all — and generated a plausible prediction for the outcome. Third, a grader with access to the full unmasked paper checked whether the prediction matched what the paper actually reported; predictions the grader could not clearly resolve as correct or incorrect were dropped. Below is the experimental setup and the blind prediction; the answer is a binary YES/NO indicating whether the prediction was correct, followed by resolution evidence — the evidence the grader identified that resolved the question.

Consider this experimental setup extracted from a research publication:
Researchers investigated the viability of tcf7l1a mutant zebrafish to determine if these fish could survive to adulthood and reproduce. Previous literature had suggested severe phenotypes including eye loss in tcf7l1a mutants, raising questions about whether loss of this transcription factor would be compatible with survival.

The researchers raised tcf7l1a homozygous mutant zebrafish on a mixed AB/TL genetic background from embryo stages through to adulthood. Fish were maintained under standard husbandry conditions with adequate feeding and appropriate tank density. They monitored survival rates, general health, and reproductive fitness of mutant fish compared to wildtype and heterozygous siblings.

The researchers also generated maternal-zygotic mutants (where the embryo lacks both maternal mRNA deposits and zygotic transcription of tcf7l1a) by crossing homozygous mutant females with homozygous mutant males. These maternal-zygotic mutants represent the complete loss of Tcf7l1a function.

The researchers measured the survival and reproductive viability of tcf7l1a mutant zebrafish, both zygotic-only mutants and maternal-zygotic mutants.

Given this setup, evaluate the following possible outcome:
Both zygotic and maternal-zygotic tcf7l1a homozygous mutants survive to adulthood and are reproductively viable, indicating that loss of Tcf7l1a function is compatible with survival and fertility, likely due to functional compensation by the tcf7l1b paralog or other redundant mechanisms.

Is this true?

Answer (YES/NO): NO